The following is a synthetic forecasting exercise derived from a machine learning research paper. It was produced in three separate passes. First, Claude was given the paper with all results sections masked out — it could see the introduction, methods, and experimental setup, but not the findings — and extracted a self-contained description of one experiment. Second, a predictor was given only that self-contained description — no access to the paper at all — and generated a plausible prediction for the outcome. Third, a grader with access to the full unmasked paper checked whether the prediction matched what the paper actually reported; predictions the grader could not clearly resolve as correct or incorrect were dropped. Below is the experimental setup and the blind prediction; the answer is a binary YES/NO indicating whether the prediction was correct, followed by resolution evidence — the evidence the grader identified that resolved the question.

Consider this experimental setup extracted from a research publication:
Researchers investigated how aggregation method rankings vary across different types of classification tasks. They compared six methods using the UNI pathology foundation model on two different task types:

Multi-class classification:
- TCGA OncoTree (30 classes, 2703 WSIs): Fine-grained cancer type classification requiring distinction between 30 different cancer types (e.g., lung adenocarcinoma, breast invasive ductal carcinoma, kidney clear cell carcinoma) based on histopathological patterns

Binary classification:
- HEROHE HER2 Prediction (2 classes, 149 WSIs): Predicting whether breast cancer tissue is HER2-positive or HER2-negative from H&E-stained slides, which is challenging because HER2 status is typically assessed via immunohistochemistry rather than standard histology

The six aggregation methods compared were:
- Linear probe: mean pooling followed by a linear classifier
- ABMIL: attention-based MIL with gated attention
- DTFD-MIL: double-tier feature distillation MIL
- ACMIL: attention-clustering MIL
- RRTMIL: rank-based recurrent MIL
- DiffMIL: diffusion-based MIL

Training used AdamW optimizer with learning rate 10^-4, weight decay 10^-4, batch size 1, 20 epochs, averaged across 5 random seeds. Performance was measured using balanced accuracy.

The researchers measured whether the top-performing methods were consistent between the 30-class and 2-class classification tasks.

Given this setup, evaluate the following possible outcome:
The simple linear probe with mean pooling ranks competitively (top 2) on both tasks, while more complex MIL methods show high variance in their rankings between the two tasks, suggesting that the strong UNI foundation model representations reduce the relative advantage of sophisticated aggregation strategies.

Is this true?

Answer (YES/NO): NO